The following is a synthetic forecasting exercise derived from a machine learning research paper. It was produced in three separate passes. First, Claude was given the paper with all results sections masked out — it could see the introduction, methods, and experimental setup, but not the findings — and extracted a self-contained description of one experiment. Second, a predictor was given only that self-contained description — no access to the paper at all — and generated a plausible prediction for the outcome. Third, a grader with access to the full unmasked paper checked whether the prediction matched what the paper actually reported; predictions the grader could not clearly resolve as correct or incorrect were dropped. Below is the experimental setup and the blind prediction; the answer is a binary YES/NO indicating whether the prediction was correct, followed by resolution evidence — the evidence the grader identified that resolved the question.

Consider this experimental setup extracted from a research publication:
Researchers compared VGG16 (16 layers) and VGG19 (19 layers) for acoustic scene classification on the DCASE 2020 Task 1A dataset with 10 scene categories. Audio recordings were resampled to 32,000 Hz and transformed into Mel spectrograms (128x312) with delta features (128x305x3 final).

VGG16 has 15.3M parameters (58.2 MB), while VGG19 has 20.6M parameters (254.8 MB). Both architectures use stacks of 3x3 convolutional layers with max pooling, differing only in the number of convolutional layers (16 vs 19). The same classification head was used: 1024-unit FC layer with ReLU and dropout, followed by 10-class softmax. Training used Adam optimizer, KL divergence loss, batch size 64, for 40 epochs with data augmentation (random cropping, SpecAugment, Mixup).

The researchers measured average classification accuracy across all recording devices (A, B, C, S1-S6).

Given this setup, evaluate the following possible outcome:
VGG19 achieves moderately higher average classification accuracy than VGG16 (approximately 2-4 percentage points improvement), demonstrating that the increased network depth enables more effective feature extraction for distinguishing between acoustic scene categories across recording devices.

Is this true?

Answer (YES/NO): NO